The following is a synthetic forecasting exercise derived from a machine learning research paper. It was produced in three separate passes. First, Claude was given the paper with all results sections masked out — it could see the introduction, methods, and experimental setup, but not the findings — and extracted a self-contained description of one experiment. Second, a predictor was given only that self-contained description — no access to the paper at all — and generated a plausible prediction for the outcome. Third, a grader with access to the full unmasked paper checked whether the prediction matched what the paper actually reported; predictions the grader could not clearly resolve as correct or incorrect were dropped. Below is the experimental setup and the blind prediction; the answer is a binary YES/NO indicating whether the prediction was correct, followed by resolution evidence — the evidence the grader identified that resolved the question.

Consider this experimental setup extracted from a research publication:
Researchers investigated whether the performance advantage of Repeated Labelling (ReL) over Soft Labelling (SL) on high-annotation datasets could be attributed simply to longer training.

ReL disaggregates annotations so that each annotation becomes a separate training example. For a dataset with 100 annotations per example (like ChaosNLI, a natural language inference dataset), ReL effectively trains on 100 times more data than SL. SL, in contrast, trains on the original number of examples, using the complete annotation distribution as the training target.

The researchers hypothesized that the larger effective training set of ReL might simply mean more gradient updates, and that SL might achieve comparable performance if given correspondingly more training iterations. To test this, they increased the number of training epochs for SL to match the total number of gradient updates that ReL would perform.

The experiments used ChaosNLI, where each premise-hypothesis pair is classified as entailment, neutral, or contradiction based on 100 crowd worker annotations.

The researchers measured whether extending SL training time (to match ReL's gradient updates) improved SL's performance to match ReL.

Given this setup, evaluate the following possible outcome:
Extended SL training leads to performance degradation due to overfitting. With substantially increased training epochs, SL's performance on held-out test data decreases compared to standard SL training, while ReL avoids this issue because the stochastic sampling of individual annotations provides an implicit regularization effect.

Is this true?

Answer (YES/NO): NO